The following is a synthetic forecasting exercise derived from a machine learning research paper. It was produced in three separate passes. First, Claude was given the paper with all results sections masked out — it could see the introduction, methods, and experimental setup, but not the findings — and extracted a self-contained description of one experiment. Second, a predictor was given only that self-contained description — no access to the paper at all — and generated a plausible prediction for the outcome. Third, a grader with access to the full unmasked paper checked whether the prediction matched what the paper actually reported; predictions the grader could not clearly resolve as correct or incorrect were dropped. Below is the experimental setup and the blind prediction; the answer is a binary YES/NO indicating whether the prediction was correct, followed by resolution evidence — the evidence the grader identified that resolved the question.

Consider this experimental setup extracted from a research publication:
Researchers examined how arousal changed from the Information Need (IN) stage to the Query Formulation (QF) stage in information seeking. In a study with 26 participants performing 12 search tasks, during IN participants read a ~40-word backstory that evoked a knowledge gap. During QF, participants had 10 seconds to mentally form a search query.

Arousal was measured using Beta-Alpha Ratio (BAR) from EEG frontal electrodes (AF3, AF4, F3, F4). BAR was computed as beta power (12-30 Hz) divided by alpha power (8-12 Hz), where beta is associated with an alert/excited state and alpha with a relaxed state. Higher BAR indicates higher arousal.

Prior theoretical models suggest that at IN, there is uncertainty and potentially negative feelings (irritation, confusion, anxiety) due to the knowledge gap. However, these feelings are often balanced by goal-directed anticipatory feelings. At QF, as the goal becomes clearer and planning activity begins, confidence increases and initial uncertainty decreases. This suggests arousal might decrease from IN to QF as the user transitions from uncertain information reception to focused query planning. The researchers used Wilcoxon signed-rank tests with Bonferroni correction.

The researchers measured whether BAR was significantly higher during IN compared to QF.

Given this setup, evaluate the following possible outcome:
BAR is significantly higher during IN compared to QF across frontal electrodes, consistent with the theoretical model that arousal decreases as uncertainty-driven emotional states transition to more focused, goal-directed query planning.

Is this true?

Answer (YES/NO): YES